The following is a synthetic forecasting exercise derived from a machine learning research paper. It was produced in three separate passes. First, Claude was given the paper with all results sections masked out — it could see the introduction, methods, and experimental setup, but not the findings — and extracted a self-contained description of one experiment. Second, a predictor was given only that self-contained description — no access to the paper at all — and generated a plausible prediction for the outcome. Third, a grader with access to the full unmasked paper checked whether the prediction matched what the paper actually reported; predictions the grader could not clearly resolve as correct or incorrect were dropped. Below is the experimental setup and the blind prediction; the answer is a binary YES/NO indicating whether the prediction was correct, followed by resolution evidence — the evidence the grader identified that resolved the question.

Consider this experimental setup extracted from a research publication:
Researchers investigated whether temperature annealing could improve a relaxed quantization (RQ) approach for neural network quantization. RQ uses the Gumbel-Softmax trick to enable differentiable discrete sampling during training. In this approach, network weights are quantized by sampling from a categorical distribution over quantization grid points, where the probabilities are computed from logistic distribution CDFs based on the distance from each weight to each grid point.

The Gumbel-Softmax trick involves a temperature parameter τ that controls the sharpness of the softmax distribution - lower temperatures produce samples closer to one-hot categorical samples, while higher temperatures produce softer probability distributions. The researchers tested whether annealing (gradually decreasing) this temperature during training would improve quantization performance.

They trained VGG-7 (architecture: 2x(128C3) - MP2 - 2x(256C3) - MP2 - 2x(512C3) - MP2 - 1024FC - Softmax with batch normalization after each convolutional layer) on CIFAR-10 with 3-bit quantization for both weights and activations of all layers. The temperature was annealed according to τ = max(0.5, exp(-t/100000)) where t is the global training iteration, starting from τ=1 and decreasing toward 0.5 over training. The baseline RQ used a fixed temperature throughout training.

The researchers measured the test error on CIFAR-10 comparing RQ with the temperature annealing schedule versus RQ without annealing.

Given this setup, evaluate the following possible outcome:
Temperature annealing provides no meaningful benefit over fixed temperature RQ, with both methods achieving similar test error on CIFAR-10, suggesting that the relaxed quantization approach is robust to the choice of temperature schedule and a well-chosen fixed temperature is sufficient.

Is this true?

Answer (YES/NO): NO